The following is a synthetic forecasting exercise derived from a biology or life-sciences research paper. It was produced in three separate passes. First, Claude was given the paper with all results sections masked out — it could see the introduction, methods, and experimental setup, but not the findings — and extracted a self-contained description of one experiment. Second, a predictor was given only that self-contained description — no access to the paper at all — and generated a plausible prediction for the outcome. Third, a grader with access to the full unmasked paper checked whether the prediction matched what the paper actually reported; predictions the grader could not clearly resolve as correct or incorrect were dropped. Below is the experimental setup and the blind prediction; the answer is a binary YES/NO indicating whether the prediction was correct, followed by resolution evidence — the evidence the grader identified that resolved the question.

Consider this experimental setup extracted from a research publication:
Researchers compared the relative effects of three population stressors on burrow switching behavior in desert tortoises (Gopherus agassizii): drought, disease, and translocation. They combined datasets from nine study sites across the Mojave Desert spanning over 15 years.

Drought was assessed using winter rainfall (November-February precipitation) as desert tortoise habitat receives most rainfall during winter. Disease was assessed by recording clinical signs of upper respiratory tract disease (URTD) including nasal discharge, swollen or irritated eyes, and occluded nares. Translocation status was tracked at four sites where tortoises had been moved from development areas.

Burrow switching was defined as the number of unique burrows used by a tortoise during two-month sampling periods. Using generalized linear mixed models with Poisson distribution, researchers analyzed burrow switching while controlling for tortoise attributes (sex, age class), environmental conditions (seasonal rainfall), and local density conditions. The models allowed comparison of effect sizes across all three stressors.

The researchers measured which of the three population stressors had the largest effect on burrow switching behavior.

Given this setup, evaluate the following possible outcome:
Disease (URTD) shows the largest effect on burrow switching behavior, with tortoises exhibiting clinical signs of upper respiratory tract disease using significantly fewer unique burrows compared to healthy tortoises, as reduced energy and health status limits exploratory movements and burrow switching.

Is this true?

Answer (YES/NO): NO